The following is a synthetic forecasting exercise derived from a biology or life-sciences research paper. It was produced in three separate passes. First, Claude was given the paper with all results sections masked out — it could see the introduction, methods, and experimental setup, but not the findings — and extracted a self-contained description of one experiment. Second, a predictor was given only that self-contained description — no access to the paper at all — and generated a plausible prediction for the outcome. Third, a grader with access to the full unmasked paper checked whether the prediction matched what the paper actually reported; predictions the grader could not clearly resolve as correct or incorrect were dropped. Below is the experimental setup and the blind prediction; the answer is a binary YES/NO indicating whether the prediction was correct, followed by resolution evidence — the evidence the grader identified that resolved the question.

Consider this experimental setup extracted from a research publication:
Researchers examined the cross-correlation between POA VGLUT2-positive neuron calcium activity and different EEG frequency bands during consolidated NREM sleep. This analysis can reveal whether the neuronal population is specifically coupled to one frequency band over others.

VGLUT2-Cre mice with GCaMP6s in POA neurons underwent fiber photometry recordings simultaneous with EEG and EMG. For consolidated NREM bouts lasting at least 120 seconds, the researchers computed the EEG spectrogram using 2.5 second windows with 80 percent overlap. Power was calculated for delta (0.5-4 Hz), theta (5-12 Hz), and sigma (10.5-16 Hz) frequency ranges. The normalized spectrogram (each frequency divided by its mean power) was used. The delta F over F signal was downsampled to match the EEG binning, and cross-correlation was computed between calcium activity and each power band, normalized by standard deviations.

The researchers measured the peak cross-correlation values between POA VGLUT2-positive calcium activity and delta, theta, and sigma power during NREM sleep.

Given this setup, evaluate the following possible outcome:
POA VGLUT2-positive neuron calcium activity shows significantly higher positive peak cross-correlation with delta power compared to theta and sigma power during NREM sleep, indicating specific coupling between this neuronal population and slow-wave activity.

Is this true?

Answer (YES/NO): NO